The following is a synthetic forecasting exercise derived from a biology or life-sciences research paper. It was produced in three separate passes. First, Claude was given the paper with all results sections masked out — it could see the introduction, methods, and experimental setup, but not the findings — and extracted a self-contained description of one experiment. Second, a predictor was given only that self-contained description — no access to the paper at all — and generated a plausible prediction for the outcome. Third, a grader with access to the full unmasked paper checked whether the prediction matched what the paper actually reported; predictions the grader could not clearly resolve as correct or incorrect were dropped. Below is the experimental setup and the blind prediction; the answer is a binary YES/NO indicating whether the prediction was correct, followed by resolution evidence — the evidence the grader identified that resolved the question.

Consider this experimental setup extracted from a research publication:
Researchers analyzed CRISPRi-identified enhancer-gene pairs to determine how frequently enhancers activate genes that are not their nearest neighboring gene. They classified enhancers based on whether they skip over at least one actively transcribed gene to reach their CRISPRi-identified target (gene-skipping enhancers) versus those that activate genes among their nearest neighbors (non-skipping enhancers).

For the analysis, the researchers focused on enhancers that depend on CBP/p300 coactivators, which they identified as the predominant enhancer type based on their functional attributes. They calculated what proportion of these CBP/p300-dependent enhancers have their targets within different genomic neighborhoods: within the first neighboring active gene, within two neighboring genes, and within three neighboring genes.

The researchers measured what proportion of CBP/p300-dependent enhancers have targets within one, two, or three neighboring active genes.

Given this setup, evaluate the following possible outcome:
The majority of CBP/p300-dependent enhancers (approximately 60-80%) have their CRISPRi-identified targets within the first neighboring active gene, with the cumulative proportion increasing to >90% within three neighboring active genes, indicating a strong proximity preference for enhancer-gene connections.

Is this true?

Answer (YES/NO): NO